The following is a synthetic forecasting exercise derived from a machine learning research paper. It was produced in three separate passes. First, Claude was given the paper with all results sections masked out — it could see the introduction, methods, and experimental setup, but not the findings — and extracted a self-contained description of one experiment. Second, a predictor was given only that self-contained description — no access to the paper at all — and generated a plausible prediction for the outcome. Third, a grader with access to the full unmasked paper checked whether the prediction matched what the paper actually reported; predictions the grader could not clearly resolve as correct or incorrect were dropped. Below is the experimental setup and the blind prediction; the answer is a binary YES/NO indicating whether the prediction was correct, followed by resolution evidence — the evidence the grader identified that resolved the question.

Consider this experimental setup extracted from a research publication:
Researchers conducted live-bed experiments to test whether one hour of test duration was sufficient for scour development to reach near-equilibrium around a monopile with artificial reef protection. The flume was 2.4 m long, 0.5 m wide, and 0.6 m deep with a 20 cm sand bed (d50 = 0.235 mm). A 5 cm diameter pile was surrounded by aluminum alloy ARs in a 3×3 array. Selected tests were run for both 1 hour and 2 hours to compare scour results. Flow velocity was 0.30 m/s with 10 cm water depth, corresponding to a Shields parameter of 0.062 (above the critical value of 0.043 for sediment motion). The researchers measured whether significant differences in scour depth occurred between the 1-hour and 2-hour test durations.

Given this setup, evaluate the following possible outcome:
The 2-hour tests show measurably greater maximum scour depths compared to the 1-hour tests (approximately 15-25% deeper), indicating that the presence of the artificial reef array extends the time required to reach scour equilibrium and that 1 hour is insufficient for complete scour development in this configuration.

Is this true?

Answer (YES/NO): NO